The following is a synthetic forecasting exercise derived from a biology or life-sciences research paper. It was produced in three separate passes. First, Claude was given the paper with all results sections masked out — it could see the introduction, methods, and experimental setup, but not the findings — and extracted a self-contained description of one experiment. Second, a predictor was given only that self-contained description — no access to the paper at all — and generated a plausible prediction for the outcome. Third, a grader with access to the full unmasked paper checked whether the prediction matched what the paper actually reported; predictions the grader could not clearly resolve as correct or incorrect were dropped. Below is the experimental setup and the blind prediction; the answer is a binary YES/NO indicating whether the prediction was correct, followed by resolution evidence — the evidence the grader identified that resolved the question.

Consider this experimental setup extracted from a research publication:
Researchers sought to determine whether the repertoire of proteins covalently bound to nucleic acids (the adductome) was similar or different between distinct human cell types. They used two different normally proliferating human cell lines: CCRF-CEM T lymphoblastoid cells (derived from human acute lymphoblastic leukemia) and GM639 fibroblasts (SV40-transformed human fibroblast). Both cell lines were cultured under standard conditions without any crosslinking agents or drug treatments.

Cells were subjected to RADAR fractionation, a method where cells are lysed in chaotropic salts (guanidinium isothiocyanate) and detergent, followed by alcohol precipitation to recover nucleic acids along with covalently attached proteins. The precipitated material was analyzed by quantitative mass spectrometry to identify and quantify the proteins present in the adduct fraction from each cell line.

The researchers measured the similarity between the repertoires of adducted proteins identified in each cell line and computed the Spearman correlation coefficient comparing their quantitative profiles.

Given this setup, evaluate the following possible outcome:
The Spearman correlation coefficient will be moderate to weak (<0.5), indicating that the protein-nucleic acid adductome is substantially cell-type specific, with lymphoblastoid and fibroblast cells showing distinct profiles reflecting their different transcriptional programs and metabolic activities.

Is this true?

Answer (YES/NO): NO